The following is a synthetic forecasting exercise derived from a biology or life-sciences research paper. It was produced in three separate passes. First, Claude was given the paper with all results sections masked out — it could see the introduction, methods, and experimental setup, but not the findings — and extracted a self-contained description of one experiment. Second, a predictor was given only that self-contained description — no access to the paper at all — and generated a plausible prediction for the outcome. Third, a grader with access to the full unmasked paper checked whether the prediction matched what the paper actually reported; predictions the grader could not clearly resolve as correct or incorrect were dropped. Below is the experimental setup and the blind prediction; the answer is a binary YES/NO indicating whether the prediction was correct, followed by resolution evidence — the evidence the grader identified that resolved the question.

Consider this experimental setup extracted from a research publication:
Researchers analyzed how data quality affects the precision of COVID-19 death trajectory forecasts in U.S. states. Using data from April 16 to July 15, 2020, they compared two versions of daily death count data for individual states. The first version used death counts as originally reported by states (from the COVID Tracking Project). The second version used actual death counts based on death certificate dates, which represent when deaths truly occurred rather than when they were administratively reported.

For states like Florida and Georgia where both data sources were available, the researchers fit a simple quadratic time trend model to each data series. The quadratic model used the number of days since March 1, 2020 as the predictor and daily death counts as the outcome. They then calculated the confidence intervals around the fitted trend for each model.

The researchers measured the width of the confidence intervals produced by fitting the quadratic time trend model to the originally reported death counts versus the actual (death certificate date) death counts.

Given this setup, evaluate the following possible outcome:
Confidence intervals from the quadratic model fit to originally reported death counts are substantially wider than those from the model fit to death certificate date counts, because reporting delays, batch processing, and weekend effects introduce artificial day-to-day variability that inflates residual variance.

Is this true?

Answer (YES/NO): YES